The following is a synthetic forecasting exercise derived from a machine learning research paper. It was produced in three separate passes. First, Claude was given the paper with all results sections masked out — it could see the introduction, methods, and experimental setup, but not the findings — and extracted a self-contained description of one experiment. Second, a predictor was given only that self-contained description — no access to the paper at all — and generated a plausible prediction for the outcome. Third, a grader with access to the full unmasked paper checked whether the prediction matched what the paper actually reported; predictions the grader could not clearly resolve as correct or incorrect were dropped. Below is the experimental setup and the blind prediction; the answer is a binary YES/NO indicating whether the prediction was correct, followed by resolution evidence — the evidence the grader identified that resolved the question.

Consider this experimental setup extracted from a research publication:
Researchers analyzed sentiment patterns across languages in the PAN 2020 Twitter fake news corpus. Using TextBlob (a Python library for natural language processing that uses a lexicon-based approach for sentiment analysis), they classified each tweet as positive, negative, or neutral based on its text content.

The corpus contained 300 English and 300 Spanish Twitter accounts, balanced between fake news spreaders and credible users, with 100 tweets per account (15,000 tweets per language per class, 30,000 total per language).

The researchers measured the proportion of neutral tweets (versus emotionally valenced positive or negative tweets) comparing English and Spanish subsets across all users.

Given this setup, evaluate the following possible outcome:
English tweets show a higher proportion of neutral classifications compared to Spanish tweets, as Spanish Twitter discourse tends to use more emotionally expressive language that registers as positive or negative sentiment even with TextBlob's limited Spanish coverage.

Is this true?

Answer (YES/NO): NO